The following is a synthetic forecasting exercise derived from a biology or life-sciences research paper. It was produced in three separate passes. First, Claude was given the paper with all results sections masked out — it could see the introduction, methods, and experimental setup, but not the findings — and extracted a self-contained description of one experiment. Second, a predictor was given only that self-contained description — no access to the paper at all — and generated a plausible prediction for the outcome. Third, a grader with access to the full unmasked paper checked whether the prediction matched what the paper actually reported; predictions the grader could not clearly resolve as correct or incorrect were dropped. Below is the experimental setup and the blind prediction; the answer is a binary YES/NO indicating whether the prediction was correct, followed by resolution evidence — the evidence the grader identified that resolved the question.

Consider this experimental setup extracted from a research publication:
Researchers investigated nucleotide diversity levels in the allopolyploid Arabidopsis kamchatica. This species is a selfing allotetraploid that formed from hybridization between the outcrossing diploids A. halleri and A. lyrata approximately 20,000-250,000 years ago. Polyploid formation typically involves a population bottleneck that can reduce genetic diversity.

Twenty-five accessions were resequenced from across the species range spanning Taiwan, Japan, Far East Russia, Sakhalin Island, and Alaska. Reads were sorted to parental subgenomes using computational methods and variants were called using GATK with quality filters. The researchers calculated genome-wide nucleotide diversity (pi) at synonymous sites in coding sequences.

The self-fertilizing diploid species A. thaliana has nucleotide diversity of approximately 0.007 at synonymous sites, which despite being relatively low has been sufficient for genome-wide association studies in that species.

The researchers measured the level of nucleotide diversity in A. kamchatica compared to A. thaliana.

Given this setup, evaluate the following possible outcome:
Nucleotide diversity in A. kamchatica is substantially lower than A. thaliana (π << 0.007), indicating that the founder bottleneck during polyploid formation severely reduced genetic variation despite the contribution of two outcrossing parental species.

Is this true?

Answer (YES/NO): NO